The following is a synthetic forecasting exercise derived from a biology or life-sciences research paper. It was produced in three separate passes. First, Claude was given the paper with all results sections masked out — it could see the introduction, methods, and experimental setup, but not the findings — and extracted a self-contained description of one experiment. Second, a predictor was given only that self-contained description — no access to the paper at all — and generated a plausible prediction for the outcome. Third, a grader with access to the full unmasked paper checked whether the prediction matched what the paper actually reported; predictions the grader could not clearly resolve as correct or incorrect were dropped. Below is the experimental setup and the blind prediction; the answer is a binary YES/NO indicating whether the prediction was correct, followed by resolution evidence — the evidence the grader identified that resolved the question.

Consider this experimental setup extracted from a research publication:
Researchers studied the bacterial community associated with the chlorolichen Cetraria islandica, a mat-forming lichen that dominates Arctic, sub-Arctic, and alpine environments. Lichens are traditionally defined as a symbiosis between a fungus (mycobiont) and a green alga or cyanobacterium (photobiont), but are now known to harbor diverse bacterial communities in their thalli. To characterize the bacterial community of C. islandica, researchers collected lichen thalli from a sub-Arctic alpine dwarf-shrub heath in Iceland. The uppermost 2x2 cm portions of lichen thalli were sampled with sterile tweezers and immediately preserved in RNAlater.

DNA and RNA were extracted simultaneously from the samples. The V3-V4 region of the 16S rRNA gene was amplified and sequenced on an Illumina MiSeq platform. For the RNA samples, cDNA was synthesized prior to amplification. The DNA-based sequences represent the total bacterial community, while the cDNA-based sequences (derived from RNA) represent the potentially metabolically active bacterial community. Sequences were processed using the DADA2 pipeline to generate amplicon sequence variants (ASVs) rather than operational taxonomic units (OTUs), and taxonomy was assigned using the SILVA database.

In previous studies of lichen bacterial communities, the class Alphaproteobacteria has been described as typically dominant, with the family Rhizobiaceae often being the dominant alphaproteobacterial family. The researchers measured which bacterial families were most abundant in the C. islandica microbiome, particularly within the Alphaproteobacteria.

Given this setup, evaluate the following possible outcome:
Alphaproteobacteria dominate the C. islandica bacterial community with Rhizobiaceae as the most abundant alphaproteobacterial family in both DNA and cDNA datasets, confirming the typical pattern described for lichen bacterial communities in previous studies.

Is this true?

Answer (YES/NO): NO